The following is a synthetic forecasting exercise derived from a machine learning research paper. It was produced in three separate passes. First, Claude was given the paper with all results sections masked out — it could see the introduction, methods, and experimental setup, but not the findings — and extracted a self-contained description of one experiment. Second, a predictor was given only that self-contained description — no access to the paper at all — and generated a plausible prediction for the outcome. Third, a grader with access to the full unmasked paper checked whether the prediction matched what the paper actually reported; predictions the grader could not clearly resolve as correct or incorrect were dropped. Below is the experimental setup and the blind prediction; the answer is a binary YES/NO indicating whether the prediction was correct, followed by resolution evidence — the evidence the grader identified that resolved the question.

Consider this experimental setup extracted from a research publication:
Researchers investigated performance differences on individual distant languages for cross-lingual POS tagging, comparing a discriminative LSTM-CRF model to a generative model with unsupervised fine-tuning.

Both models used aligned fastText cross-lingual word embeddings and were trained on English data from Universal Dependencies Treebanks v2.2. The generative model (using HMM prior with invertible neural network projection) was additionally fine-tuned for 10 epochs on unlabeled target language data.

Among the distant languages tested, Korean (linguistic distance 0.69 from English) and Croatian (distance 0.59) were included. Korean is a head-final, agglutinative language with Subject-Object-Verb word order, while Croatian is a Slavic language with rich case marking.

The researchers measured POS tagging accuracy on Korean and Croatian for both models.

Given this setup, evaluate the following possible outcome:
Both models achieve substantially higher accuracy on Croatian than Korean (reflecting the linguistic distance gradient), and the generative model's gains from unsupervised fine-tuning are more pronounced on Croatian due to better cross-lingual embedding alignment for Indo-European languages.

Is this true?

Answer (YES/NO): YES